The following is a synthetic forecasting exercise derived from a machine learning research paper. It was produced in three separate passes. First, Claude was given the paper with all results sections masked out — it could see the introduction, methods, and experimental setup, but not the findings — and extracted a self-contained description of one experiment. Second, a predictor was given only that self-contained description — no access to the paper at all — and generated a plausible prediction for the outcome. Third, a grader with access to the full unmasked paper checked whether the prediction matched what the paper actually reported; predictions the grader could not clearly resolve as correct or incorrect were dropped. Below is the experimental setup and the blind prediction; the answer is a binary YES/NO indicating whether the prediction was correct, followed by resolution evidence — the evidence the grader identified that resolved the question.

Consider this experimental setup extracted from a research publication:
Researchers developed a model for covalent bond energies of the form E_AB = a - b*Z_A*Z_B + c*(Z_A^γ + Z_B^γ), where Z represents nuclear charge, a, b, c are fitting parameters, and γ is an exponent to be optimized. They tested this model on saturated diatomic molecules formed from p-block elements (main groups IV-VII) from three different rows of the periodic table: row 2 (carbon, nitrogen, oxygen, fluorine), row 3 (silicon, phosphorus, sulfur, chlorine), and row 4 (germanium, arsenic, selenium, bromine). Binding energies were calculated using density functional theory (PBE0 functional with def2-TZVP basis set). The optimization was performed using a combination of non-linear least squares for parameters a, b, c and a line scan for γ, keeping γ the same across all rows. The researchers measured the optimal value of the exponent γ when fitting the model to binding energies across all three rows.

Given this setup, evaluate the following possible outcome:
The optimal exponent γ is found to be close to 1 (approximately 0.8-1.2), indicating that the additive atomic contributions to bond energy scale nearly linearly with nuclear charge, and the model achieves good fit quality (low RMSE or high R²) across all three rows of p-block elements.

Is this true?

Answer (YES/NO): NO